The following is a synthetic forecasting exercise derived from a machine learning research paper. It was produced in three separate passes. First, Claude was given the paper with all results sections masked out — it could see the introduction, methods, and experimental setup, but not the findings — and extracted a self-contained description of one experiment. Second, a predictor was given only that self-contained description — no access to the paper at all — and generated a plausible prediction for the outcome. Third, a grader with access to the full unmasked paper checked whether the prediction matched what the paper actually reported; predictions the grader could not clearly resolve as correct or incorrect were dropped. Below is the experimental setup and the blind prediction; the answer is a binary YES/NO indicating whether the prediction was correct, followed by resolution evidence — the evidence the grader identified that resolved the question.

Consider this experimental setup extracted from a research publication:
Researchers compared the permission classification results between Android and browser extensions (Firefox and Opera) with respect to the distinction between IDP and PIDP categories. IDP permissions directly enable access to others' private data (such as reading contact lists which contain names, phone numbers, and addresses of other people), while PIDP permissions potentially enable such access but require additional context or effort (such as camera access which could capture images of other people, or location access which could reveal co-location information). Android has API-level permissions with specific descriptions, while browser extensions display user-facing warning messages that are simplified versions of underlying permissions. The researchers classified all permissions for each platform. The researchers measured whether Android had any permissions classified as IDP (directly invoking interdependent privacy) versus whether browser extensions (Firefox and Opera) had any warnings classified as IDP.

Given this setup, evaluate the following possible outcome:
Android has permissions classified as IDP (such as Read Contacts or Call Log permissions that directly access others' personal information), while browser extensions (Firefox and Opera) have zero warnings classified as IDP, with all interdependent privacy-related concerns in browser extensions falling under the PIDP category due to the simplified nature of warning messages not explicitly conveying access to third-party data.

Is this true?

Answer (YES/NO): YES